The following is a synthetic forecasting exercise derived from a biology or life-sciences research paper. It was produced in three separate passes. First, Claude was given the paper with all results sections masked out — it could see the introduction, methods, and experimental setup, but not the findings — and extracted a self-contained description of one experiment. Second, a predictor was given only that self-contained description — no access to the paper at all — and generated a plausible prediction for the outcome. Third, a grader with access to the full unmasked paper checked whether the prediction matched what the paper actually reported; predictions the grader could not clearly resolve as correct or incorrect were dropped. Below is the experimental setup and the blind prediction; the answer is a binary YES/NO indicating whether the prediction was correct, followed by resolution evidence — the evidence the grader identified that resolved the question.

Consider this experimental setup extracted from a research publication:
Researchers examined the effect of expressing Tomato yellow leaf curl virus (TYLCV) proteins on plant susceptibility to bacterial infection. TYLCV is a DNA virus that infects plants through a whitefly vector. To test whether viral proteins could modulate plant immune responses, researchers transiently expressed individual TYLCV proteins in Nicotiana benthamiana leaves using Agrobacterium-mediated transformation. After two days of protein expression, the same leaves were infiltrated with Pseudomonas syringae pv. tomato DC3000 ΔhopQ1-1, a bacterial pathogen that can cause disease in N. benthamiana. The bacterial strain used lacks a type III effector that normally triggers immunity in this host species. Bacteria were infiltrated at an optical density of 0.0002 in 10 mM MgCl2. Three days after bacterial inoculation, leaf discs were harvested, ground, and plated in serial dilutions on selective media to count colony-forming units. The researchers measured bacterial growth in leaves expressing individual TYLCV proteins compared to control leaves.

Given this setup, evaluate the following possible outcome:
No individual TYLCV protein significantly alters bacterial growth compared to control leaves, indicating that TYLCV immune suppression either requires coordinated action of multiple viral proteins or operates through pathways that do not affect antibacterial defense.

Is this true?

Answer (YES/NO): NO